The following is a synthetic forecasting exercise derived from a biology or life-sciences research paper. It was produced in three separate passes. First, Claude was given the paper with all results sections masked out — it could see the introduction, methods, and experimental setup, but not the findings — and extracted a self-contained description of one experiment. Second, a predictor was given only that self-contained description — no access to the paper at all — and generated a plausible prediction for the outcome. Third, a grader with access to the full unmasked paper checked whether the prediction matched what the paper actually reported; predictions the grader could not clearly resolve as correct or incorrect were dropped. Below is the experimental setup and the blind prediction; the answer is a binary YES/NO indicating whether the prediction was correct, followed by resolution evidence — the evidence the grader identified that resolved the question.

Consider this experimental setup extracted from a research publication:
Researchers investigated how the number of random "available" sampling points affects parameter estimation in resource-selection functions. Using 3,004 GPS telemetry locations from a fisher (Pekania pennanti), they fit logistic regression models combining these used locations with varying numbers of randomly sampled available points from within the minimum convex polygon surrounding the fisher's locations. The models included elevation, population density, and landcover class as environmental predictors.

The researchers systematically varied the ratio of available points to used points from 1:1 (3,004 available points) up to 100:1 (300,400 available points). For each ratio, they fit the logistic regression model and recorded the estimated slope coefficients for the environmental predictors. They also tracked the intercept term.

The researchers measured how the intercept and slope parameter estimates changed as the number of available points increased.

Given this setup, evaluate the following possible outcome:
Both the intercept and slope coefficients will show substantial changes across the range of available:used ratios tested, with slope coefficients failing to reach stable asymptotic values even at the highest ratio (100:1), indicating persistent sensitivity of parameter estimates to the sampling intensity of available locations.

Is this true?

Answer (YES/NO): NO